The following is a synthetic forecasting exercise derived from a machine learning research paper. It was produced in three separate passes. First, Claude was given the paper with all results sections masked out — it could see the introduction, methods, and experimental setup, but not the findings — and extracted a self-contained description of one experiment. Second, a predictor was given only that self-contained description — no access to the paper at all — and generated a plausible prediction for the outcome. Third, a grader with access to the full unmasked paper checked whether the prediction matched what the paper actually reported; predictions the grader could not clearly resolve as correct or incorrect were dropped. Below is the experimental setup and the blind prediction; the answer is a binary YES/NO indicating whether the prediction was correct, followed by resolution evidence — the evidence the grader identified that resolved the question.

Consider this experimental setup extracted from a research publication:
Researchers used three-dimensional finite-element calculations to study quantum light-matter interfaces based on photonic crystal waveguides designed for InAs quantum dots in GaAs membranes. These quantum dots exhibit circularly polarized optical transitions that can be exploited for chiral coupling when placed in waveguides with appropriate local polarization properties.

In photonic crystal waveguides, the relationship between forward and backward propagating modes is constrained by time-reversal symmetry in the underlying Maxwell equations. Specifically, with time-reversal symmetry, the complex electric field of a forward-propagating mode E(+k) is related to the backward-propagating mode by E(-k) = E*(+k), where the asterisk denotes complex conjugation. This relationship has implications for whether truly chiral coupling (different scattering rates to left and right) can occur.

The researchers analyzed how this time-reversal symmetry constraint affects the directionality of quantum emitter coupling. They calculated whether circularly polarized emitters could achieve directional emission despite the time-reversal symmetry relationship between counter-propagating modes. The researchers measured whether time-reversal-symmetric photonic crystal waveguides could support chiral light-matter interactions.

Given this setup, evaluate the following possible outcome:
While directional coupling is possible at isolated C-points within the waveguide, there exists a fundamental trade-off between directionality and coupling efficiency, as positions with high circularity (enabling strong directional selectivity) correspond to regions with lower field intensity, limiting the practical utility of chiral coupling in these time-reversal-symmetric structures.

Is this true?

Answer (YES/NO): NO